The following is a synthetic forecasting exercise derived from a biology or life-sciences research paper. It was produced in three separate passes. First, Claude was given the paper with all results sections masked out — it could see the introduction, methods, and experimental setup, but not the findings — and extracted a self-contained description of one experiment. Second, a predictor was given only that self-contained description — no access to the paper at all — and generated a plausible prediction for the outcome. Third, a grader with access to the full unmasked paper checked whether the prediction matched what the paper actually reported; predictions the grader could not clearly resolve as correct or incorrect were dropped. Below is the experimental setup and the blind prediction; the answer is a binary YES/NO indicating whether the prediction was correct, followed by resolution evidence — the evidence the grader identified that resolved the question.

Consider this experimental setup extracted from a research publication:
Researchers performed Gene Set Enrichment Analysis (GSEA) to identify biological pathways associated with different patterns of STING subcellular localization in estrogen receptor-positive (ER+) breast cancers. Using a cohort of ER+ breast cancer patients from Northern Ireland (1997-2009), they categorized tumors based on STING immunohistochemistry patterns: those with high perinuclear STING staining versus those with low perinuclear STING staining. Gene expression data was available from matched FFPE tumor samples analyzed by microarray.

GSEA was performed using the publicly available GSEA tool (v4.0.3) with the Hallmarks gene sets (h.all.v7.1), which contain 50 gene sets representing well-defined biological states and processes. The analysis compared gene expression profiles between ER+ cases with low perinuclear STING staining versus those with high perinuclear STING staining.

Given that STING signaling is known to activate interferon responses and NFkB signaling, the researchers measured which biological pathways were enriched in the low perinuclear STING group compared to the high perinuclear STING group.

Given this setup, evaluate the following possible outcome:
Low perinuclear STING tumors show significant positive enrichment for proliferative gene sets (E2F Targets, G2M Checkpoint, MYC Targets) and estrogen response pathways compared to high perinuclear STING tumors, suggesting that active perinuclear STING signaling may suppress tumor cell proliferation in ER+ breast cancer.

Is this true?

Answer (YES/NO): NO